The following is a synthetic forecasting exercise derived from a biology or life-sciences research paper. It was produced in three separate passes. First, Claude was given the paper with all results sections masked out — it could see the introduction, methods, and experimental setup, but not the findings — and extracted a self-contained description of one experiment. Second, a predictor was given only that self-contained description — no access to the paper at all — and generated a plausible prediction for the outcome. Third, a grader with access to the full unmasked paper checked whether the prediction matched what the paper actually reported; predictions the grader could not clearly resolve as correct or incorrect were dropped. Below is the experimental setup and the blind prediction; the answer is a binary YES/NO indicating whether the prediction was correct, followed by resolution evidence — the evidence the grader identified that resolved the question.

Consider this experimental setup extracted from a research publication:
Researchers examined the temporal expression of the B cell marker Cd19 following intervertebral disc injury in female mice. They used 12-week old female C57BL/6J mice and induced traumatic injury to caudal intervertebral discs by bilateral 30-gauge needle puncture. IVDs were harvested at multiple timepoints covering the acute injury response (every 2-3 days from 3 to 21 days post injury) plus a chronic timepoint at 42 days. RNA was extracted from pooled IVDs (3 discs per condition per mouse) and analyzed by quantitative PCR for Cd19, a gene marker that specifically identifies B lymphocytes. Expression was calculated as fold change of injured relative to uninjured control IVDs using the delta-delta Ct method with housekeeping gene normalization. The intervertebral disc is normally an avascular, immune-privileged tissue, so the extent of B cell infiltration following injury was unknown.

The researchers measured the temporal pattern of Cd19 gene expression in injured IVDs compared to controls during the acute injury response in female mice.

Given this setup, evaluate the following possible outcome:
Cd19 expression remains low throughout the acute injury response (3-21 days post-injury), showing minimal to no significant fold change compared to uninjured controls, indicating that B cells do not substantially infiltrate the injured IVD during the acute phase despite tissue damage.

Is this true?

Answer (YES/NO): NO